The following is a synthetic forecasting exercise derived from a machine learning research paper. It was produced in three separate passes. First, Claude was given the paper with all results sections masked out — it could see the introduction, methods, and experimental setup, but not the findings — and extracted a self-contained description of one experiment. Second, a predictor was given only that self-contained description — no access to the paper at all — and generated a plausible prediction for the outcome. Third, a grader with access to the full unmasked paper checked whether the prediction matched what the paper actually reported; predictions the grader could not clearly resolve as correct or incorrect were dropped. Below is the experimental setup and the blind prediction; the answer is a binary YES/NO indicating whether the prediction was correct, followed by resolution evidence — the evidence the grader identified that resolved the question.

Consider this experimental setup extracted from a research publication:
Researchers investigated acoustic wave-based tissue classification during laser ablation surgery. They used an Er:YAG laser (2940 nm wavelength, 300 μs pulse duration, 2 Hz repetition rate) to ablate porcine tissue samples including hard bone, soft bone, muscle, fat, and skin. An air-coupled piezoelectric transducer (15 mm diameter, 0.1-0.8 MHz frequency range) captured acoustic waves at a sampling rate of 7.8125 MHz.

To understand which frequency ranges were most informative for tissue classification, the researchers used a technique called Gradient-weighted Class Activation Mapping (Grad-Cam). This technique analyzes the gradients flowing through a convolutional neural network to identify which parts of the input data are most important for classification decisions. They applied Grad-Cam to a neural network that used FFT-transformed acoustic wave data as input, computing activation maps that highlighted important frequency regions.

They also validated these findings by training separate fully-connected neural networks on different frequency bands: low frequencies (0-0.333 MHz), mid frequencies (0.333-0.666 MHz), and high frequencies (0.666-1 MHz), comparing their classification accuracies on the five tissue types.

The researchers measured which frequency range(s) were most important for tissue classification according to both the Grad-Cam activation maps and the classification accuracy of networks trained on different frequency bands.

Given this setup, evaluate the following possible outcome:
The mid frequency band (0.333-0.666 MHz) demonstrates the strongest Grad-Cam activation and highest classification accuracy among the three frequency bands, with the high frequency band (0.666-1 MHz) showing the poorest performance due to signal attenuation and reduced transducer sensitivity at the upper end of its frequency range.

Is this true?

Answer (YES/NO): NO